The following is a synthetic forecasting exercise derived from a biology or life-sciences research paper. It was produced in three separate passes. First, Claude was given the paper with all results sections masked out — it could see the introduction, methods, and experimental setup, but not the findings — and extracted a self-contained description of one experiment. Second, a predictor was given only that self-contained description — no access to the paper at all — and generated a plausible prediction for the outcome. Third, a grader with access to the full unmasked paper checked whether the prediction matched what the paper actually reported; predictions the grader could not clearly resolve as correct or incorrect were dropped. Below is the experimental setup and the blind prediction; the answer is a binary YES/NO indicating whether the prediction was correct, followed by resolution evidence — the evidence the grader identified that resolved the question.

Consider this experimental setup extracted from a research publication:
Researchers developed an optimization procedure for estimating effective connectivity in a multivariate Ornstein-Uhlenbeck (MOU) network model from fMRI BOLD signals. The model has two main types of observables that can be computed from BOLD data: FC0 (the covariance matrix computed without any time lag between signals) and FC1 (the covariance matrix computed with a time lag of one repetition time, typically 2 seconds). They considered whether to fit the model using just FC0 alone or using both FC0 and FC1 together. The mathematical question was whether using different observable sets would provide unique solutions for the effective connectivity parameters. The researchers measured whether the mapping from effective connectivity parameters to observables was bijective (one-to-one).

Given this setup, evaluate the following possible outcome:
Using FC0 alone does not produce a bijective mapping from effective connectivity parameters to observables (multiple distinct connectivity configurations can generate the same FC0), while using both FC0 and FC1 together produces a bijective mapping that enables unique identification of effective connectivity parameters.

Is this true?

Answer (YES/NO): YES